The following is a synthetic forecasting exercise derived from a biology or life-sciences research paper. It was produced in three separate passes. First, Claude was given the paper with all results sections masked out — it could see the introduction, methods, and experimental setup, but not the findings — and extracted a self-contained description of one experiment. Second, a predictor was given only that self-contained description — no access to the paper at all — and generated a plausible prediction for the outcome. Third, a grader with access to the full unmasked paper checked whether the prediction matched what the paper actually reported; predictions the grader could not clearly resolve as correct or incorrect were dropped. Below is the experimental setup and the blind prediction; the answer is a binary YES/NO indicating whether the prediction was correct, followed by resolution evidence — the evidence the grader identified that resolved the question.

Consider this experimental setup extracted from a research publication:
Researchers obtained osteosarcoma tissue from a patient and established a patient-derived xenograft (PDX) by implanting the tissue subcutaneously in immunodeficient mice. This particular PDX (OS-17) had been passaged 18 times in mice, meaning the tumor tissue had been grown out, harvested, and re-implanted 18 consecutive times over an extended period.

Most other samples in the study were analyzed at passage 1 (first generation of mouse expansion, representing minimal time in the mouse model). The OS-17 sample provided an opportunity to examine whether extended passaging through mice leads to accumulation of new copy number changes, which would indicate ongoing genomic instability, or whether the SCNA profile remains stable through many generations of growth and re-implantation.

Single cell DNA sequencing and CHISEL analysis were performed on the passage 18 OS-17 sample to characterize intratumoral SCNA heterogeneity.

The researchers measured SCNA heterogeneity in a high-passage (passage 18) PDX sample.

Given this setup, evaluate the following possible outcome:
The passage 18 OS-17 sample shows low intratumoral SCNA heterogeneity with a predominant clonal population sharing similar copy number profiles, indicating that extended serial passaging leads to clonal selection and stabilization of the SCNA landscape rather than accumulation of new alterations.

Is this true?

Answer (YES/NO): YES